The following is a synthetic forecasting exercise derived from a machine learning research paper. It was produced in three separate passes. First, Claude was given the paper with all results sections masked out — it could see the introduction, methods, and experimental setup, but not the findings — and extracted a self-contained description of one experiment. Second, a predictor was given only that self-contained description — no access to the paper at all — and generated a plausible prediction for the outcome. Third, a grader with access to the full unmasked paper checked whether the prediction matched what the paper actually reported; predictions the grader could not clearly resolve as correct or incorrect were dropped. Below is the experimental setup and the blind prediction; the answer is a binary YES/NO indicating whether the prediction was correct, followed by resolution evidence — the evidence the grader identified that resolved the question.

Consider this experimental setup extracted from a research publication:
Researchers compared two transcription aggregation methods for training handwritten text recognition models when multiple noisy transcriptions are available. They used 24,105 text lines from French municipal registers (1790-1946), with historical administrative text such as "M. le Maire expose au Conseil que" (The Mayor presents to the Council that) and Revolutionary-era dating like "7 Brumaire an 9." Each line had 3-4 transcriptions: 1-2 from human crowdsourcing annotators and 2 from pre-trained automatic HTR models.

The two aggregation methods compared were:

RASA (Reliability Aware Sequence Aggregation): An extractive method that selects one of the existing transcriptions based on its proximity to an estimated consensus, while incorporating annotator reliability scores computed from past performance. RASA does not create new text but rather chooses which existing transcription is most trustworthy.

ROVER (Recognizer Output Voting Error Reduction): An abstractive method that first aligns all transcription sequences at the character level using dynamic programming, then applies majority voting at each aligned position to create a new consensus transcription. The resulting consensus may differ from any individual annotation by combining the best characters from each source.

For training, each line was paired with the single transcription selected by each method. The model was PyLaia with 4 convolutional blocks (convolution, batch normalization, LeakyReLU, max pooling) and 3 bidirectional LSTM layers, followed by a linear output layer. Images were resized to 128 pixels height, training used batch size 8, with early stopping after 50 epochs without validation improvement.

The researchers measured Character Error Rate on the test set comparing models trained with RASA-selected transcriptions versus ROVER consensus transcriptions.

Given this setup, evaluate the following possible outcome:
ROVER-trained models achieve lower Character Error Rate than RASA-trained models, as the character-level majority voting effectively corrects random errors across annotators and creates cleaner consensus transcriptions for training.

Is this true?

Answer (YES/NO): NO